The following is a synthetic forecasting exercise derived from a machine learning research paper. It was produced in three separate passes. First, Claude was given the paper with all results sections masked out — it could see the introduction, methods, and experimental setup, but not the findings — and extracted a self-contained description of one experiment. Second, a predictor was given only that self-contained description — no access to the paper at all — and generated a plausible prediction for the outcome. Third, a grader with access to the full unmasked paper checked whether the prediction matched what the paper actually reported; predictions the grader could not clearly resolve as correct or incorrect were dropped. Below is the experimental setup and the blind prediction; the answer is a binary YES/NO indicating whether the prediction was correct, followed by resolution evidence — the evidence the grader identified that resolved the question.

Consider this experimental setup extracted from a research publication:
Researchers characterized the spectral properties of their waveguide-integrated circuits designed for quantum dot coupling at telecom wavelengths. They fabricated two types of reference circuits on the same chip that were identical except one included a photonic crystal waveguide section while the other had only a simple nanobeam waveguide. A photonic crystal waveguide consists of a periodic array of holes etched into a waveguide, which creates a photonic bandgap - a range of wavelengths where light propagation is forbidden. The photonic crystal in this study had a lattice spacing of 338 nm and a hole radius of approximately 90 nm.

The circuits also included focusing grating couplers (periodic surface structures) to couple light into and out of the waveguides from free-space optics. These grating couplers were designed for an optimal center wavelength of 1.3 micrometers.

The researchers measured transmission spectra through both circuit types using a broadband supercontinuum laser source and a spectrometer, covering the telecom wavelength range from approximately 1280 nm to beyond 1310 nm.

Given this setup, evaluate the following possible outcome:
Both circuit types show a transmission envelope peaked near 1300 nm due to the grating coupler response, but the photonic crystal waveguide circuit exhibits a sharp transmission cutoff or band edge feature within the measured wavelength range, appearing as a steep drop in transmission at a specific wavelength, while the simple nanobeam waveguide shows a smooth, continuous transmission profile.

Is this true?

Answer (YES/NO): NO